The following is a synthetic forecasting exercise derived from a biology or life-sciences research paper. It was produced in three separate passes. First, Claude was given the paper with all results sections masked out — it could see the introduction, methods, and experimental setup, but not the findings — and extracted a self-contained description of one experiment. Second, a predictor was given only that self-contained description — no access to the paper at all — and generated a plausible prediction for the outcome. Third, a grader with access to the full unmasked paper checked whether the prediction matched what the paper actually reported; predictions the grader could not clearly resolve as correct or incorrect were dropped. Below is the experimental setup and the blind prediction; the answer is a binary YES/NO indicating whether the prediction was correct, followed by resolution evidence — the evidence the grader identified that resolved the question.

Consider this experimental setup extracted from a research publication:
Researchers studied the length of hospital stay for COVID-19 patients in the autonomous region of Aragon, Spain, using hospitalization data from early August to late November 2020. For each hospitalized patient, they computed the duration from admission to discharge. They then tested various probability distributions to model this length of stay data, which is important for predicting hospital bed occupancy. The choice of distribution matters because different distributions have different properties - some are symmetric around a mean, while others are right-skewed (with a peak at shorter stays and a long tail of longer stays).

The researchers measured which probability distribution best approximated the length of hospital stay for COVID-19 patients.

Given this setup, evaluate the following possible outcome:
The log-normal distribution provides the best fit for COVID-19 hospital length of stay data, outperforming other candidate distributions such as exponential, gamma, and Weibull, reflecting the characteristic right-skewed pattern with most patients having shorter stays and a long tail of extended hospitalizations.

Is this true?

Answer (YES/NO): NO